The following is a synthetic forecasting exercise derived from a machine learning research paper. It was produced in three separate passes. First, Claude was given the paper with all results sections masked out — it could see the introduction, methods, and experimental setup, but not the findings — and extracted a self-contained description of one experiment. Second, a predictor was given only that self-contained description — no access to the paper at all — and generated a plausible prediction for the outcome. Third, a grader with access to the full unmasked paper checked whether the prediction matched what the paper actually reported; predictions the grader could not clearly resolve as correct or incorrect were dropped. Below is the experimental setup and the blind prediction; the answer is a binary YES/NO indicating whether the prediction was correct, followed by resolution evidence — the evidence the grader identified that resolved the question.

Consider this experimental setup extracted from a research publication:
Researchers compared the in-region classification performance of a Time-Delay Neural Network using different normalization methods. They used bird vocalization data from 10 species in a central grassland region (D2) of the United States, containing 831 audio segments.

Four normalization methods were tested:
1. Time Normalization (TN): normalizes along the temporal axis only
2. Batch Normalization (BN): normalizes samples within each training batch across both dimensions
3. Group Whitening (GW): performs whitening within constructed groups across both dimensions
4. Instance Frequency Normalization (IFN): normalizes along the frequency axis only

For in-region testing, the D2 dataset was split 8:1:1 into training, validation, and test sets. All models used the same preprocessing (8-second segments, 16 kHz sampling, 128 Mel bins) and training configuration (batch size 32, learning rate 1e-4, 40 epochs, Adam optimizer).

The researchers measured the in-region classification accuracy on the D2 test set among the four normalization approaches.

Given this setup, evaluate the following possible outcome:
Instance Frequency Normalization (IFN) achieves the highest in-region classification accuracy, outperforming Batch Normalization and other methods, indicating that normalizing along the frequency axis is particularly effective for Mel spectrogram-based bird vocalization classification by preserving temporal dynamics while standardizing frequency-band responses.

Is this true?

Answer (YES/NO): NO